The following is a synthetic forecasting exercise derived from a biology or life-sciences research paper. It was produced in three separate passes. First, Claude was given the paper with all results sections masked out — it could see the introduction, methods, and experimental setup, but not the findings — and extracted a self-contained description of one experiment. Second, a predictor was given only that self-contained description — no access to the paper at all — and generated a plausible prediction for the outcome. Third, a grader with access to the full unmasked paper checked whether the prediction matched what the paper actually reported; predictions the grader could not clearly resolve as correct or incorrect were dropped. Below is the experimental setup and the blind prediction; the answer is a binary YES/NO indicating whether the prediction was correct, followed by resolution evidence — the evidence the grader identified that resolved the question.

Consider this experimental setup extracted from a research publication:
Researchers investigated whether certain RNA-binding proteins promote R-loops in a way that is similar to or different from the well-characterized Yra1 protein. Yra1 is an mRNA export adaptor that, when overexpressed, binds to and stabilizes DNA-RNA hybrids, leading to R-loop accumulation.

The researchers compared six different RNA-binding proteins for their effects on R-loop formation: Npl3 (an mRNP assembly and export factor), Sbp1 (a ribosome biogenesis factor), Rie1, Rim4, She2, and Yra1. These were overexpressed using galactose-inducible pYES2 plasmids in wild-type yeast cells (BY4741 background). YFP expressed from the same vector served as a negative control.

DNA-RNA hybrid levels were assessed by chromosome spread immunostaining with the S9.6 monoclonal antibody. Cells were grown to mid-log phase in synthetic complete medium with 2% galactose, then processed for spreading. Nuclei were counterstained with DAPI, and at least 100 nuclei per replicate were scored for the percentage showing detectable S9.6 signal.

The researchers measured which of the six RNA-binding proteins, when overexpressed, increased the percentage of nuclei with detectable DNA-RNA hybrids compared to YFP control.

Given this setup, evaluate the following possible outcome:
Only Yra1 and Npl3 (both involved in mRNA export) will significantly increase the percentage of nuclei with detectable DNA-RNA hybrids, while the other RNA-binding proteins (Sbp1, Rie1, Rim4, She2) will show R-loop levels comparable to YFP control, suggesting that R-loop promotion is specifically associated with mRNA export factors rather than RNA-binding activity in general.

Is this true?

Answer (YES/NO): NO